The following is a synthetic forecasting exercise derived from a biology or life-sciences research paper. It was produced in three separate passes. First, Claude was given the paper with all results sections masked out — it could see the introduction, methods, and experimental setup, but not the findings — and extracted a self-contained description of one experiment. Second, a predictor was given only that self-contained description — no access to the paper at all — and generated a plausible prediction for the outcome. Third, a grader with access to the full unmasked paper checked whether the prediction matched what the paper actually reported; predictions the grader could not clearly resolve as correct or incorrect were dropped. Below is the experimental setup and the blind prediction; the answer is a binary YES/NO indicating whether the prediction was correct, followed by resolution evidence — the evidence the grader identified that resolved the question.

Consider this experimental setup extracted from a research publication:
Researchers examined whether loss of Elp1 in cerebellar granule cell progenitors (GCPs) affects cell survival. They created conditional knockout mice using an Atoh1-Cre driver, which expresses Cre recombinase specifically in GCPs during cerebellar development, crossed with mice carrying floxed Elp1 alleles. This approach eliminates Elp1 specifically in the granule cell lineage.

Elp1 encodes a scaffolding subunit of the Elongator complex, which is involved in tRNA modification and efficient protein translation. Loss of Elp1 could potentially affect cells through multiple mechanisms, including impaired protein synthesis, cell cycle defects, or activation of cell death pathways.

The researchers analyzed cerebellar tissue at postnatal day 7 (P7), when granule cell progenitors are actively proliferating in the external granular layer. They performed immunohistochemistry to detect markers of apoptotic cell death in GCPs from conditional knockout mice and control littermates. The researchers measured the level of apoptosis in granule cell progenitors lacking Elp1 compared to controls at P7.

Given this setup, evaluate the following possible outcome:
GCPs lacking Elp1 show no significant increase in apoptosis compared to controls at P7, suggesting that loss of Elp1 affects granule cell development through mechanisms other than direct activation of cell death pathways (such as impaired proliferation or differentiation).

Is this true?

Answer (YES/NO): NO